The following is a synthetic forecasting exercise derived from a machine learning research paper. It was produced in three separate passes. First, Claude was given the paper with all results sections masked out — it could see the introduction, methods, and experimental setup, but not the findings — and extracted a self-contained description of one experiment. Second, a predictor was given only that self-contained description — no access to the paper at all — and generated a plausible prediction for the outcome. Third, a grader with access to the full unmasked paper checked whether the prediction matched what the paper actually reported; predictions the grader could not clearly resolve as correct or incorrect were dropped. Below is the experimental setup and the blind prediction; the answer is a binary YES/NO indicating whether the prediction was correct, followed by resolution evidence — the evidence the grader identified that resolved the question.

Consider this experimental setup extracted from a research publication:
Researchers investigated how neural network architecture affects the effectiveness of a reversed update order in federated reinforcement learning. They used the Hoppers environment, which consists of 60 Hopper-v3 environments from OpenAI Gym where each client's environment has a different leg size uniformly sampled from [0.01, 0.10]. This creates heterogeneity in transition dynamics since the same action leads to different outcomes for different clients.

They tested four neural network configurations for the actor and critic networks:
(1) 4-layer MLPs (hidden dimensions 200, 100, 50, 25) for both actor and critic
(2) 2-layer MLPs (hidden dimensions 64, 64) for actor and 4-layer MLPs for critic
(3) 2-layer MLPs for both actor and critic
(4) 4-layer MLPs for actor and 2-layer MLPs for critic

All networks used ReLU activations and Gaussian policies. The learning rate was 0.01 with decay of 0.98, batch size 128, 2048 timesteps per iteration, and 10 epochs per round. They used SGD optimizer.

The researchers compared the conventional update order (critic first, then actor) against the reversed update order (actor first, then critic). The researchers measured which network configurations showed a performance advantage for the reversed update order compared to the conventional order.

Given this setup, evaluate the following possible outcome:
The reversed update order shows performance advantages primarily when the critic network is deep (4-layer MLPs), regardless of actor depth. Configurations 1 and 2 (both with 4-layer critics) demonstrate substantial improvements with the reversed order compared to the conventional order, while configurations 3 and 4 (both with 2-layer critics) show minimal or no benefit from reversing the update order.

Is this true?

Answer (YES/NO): YES